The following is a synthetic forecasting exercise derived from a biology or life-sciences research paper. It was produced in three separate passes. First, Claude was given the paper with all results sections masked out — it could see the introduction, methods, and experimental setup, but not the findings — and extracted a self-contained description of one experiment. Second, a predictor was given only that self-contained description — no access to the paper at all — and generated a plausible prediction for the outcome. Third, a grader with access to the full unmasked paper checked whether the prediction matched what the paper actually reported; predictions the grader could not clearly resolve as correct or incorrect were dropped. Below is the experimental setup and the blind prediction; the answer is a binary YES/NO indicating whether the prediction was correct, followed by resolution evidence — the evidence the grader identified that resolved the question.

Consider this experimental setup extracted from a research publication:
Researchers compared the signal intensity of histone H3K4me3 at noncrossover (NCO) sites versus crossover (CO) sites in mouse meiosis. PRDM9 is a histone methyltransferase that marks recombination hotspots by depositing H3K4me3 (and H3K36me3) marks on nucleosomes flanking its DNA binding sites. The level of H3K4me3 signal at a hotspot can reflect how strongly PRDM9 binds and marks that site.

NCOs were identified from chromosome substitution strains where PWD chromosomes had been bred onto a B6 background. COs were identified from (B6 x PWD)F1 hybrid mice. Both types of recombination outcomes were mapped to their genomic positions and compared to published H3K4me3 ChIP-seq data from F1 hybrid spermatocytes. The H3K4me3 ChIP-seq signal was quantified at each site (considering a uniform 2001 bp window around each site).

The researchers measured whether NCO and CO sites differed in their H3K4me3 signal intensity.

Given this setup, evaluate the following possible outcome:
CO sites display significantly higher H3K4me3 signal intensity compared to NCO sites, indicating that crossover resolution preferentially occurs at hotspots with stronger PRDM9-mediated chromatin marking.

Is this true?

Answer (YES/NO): NO